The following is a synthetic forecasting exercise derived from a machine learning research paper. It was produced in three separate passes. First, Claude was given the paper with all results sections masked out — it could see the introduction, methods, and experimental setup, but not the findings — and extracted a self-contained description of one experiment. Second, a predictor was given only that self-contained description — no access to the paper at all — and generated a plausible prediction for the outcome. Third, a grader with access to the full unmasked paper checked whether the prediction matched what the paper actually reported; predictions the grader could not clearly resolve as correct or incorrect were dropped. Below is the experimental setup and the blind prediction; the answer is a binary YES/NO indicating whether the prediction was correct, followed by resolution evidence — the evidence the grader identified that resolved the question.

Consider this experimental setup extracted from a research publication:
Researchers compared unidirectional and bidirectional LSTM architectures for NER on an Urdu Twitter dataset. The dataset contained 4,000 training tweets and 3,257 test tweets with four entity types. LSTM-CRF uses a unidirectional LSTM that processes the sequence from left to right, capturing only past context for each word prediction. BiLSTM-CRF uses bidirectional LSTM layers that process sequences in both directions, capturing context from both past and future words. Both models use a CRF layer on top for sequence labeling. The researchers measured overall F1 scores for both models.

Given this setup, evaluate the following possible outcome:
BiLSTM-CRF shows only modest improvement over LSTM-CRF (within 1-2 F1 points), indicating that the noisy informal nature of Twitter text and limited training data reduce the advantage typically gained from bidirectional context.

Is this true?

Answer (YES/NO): YES